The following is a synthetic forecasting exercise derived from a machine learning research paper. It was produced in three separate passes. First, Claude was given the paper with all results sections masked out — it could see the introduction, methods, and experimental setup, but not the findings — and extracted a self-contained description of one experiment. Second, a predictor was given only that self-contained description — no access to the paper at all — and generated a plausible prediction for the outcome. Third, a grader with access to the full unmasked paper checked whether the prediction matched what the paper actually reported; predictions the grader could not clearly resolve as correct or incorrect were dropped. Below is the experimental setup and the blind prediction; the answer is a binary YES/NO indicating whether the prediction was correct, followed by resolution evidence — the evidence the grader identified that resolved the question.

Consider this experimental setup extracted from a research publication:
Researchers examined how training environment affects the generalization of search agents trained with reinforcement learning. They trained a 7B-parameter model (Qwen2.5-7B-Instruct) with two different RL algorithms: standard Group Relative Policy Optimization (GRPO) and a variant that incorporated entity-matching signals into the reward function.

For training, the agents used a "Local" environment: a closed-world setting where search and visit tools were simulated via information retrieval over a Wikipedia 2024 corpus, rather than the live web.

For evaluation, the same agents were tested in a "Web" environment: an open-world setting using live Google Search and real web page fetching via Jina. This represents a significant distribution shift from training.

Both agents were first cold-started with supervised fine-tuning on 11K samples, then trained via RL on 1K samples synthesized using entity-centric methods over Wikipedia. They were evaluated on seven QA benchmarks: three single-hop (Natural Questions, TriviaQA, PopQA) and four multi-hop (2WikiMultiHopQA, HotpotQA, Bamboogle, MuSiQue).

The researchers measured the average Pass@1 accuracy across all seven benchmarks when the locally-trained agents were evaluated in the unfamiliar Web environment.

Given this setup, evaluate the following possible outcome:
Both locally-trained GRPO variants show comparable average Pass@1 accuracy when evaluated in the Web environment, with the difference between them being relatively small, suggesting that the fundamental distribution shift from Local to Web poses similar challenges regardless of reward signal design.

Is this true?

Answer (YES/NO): NO